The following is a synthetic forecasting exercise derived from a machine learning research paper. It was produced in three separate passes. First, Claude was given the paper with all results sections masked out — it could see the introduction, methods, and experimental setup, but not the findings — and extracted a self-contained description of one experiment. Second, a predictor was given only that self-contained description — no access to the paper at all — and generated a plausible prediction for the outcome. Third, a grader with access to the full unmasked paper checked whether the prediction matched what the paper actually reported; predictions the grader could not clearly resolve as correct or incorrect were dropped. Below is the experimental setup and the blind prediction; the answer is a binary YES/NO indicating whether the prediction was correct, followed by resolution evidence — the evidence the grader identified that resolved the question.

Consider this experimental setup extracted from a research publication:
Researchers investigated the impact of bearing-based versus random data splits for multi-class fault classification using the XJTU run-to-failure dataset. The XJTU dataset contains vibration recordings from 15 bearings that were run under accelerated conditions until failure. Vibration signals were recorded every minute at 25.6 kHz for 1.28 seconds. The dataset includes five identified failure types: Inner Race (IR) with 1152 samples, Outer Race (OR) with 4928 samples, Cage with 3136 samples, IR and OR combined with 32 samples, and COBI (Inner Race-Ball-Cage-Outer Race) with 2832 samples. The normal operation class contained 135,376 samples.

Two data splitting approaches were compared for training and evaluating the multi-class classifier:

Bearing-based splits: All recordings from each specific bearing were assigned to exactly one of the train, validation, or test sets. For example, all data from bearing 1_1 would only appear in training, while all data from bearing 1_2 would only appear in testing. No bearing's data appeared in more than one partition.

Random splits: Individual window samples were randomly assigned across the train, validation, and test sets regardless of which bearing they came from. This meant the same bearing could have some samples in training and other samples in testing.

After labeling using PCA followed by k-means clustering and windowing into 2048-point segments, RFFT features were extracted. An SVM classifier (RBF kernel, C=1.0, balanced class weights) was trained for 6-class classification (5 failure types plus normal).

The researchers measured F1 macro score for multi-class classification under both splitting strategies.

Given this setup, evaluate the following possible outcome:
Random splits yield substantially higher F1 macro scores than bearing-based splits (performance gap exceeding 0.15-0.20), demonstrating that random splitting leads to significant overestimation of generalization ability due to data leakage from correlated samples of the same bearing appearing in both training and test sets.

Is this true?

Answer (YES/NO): YES